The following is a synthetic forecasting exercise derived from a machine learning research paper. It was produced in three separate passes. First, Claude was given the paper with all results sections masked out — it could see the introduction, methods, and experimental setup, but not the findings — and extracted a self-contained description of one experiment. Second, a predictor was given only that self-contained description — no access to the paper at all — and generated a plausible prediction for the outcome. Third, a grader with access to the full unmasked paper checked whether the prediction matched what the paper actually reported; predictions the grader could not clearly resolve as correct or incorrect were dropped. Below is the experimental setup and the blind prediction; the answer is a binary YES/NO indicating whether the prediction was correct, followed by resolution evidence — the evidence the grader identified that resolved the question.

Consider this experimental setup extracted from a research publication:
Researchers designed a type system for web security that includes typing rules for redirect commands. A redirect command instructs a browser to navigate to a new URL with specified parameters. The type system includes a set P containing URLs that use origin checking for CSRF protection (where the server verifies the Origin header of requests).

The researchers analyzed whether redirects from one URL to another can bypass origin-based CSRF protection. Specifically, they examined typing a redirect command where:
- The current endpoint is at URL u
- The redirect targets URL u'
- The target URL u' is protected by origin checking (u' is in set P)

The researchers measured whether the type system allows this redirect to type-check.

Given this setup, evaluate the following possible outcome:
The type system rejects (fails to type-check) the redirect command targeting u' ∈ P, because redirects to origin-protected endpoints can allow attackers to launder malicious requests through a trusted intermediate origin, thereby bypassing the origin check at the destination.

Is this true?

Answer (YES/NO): YES